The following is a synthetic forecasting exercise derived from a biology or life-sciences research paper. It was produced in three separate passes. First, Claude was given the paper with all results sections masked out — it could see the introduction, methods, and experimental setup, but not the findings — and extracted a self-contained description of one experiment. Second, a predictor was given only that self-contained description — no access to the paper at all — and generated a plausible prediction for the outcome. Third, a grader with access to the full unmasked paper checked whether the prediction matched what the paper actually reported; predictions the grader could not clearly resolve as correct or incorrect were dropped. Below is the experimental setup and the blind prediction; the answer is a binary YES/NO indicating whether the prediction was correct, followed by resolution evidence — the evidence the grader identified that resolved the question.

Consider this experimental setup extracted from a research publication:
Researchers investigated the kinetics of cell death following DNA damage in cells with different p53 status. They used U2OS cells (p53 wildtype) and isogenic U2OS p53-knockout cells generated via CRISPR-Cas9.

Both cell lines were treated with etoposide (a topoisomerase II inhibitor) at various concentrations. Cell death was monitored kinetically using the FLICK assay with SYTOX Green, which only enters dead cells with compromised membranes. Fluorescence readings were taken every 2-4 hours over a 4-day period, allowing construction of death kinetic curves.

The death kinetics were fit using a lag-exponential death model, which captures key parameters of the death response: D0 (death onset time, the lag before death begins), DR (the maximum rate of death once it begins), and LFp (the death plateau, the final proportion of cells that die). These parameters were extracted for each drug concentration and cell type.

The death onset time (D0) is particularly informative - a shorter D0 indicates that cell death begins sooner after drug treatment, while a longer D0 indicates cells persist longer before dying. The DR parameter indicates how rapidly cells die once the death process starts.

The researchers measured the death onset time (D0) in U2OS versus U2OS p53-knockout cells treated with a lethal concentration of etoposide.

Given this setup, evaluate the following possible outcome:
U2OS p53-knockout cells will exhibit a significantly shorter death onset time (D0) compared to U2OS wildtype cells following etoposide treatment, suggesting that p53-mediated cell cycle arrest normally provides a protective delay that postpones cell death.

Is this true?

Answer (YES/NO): NO